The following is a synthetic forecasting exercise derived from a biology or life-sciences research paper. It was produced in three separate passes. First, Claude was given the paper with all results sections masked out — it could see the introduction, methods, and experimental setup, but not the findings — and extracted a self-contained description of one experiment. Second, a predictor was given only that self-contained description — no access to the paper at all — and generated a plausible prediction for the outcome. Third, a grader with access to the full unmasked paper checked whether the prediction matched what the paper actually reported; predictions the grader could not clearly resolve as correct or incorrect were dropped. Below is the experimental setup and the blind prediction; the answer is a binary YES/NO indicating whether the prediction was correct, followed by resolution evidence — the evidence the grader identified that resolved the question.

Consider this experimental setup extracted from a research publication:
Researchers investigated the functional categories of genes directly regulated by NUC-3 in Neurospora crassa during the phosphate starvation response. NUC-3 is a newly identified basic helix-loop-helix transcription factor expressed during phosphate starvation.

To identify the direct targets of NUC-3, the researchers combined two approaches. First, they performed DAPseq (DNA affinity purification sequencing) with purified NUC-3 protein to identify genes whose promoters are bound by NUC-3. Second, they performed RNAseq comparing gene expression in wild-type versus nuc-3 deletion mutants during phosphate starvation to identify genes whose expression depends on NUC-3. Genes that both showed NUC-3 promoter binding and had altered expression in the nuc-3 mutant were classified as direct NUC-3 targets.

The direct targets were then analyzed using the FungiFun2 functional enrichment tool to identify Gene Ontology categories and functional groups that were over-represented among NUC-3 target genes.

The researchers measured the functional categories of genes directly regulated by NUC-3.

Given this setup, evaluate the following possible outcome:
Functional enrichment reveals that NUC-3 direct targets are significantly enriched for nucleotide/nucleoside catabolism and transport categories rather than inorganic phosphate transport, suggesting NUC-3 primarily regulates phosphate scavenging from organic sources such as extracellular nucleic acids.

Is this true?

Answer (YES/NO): NO